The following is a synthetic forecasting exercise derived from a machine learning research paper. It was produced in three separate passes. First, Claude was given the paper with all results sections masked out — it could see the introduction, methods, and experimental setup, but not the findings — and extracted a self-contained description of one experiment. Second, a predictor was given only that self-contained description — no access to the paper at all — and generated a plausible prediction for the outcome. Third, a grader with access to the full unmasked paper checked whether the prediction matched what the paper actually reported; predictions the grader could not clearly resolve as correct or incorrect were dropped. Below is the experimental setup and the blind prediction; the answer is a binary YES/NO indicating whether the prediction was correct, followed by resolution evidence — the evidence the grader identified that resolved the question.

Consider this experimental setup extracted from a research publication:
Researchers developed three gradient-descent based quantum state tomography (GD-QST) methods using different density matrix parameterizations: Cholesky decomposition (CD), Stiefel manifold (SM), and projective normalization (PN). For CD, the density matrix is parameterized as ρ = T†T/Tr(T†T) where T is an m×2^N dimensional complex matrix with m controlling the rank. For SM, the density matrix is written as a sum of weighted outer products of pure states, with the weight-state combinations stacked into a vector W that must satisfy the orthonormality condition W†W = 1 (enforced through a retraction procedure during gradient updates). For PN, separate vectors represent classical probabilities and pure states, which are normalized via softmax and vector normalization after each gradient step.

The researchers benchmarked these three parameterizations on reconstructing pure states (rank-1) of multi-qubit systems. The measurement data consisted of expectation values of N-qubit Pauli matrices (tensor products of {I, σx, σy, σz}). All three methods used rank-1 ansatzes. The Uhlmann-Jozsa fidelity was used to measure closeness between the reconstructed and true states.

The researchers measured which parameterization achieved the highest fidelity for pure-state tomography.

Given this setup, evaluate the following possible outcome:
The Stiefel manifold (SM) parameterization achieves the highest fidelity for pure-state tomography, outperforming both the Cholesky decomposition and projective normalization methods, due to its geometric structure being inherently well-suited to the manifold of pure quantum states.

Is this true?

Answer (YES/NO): NO